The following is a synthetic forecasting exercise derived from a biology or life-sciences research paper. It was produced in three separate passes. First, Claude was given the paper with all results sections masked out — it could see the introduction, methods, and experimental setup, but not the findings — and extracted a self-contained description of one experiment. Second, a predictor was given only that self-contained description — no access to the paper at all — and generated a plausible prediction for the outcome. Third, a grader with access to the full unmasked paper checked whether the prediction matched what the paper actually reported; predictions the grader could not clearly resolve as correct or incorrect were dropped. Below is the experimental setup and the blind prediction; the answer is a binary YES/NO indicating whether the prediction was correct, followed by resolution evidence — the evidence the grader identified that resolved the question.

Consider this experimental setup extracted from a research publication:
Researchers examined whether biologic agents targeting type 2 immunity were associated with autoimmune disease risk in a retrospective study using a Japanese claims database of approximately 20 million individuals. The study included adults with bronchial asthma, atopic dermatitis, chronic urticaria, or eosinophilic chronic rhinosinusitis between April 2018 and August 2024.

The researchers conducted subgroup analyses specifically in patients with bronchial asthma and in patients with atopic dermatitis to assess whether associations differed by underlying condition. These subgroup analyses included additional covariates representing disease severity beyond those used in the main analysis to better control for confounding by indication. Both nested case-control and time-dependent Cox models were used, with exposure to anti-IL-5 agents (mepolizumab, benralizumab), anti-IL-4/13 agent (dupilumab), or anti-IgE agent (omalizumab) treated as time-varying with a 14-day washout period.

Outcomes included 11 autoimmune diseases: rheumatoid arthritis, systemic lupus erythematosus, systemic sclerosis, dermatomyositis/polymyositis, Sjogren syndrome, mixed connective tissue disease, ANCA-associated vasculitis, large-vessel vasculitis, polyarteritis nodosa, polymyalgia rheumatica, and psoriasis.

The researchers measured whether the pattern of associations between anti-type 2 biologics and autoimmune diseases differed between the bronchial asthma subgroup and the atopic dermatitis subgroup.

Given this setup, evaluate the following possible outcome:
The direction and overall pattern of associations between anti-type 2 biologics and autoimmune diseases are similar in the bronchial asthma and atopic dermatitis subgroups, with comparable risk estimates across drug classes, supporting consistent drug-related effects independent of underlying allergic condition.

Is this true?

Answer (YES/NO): NO